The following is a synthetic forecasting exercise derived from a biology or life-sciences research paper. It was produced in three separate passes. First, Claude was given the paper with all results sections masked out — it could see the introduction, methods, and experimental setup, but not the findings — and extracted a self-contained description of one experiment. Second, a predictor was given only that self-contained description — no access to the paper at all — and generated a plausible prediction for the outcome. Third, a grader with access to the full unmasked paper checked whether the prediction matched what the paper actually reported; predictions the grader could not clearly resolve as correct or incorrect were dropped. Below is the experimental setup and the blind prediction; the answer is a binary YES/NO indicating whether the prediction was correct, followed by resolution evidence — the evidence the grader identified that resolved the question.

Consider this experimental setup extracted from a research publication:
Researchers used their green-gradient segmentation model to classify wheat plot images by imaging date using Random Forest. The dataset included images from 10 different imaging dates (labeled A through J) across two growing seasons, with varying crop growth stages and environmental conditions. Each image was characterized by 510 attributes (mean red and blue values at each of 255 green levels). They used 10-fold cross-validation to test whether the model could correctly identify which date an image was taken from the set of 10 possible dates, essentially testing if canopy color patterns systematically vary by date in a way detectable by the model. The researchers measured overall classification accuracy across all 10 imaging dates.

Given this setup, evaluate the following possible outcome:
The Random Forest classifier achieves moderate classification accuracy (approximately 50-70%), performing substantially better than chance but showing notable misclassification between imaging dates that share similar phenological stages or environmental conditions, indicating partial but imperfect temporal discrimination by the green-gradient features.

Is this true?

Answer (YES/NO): NO